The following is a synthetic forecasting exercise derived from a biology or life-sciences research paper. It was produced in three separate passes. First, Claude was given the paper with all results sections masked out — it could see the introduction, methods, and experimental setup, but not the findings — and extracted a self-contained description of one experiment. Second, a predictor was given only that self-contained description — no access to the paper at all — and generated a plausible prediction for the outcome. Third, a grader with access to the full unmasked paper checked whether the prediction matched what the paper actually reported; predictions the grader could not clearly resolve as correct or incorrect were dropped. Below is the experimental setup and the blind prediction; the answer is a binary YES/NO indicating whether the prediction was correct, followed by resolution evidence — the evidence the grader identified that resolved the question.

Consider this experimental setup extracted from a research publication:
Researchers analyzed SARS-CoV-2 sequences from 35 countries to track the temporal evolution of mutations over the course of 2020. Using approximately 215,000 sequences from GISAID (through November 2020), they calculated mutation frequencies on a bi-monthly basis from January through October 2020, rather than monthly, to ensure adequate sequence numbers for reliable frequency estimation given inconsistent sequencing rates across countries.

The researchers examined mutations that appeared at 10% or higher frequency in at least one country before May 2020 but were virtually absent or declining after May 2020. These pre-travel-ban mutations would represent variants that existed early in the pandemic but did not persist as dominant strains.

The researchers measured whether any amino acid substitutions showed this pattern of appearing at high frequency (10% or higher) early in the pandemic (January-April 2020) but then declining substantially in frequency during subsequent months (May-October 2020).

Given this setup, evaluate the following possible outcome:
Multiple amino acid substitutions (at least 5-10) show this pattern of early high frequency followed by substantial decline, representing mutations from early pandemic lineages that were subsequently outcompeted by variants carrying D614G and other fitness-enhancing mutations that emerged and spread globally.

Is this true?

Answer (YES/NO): YES